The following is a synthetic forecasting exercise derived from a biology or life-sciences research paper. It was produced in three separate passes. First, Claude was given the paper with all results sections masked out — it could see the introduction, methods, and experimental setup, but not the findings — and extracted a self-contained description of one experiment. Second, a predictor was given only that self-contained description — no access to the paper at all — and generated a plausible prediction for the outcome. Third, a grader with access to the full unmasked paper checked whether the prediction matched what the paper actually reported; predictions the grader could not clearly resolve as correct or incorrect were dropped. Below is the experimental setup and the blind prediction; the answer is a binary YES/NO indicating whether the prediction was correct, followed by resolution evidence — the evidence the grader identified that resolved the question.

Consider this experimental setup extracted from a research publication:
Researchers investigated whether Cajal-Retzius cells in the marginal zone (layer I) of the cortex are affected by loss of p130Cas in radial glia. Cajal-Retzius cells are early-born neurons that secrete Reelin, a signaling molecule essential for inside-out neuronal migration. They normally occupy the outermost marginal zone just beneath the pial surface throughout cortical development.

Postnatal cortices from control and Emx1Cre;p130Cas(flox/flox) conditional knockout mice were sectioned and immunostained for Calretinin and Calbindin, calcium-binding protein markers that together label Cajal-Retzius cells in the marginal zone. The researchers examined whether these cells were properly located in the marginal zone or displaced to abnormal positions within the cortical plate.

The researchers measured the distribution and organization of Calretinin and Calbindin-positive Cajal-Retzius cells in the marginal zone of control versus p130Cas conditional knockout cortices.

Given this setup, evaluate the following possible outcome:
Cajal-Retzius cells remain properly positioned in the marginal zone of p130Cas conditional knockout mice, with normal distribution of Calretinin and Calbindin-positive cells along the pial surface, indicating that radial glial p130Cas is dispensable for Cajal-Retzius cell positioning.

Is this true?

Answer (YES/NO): NO